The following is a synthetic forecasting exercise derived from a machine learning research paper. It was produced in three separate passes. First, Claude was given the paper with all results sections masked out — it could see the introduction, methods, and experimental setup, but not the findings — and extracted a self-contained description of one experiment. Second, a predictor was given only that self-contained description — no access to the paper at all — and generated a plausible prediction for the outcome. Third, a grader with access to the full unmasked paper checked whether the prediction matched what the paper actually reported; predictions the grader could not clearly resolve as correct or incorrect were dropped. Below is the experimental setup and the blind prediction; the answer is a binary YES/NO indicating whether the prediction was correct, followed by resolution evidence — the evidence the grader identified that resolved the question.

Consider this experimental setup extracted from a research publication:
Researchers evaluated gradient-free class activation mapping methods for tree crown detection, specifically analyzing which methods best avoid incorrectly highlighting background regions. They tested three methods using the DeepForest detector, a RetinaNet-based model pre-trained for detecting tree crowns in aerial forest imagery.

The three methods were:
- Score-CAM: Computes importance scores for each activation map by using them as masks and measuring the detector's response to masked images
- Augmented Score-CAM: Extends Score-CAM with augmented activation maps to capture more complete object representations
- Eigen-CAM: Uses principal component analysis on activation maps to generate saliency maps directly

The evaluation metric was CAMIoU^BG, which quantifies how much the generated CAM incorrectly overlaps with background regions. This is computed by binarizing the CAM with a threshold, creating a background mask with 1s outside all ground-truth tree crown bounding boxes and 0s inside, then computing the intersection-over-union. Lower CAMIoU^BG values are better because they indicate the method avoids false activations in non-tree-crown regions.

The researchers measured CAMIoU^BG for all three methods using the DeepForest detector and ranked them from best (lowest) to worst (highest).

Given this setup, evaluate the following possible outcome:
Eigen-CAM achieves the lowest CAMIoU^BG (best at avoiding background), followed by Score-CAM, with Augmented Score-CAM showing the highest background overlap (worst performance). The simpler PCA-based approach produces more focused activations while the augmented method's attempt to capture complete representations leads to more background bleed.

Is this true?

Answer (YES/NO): NO